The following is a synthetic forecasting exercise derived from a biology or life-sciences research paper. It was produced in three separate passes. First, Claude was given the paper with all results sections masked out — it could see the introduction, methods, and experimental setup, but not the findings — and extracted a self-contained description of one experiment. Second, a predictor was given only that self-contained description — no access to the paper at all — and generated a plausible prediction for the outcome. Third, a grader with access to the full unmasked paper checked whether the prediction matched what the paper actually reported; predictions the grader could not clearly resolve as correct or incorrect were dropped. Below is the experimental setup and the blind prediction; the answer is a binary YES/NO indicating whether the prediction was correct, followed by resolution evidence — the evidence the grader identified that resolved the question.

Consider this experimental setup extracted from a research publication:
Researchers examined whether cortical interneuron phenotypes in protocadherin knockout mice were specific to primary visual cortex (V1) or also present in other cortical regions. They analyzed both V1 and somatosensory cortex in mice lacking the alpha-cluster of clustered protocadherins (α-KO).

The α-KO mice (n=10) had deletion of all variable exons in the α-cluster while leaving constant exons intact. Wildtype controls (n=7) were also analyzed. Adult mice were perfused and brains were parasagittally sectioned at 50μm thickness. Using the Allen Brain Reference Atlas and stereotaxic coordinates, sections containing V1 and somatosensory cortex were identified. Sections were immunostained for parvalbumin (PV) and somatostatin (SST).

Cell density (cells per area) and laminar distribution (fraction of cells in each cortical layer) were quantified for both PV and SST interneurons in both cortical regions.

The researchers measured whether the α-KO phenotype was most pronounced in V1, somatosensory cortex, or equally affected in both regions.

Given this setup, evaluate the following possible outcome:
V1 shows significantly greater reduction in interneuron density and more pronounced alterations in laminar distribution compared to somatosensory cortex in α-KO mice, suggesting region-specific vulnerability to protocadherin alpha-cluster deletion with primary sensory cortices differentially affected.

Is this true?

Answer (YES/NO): YES